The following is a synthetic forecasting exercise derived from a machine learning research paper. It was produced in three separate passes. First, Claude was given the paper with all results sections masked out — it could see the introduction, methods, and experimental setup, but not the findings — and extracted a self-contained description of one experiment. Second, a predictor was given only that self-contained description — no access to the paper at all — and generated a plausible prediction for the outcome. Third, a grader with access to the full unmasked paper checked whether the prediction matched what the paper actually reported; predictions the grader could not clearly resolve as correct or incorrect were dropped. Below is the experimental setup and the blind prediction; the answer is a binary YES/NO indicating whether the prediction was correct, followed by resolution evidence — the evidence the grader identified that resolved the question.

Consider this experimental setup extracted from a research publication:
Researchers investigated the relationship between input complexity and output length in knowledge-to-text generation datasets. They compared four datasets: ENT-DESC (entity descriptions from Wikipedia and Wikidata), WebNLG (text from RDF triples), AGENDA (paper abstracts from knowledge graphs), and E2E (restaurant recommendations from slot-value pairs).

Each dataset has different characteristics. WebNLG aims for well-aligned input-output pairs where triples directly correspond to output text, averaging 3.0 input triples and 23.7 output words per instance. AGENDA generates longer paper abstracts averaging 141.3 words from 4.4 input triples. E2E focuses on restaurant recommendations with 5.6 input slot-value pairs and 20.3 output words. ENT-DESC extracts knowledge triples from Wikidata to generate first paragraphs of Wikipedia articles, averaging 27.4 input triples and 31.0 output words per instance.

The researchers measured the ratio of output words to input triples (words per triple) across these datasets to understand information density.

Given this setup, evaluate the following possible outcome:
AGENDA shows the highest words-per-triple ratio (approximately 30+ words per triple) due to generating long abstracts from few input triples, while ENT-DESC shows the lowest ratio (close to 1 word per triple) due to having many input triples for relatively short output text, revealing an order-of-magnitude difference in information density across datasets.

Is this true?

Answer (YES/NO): YES